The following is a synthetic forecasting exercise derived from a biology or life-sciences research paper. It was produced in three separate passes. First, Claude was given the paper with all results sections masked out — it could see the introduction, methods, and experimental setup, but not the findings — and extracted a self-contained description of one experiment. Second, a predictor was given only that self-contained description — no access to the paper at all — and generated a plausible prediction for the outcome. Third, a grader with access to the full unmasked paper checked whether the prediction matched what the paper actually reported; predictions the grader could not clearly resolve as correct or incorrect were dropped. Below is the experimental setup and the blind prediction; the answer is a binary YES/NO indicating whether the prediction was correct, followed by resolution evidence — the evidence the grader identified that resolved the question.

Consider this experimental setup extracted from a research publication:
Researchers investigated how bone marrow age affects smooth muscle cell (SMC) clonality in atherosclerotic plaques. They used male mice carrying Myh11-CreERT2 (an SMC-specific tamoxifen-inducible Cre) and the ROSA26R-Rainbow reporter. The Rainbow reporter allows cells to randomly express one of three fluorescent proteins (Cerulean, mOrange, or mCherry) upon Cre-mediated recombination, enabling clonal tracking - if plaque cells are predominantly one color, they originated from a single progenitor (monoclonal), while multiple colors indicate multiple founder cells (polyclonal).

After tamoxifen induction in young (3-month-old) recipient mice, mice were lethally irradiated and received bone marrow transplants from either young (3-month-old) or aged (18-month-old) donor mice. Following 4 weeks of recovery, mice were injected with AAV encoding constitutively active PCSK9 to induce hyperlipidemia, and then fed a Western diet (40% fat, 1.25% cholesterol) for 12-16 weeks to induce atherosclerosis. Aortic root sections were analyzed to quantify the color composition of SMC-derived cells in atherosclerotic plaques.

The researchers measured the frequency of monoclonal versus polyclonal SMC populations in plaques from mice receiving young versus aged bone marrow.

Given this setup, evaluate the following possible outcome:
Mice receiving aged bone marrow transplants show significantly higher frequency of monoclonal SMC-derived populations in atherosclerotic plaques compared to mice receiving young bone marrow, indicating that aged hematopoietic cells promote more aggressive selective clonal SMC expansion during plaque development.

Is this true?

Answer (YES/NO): NO